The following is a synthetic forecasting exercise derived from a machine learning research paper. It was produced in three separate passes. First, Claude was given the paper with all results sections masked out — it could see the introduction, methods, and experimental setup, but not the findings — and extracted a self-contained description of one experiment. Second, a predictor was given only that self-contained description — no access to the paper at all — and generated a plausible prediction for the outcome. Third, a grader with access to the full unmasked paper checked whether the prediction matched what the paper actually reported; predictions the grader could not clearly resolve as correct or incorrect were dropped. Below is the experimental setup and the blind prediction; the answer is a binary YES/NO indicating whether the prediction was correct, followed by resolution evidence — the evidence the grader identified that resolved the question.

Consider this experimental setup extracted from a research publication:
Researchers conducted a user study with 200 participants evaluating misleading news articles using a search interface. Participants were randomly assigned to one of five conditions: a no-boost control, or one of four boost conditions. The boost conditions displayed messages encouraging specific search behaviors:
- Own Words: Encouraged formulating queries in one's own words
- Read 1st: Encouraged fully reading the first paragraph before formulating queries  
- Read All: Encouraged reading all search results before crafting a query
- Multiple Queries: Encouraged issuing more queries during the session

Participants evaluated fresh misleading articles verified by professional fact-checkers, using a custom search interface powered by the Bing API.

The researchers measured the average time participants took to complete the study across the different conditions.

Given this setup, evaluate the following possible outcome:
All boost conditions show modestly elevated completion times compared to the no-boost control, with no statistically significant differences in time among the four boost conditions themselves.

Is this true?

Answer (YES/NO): NO